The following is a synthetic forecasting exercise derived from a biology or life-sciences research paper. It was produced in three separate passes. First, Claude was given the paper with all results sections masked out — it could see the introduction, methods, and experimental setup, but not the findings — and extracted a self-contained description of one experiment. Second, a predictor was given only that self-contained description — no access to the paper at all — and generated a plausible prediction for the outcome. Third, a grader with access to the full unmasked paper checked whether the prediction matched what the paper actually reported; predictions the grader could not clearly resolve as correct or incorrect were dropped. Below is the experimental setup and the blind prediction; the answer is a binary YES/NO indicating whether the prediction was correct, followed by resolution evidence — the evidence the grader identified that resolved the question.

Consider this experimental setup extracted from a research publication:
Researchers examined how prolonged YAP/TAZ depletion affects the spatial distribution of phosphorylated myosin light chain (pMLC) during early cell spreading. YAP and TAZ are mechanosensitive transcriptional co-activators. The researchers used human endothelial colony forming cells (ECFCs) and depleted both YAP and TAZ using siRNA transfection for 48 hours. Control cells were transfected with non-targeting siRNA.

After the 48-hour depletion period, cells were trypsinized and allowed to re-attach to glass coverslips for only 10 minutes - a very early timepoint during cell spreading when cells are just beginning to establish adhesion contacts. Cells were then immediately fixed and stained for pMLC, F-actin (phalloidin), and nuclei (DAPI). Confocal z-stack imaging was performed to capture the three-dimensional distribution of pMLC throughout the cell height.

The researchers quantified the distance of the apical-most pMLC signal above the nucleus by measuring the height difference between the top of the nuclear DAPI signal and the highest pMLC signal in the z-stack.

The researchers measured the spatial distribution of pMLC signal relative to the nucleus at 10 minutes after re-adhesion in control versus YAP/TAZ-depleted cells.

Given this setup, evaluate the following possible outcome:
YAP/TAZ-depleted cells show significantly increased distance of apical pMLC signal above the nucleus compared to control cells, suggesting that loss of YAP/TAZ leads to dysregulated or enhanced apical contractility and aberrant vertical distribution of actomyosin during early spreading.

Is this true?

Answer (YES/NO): YES